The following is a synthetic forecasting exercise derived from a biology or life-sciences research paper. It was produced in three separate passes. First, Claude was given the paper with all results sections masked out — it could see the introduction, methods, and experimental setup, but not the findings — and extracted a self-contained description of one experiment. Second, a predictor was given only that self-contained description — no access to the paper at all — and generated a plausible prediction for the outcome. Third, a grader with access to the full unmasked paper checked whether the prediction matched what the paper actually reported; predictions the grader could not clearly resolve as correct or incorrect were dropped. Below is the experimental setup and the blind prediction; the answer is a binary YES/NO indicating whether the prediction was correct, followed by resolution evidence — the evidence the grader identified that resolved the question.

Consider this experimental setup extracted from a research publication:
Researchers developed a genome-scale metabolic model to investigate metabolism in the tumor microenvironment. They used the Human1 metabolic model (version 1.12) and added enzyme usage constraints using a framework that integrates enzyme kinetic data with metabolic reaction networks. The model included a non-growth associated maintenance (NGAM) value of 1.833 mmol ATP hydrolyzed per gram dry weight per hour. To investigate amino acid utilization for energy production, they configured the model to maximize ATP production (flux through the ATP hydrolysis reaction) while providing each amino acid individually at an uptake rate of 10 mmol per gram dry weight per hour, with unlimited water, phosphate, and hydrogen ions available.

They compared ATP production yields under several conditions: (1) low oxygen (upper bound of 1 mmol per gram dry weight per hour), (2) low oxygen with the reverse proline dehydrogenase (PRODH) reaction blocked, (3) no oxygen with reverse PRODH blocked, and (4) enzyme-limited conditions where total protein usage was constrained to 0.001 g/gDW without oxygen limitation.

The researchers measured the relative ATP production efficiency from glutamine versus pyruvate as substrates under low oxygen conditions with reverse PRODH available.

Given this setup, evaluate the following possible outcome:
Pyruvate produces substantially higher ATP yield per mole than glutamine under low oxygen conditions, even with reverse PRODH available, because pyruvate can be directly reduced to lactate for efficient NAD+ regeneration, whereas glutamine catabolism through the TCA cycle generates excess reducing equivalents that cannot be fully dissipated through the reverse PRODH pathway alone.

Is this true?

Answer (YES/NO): NO